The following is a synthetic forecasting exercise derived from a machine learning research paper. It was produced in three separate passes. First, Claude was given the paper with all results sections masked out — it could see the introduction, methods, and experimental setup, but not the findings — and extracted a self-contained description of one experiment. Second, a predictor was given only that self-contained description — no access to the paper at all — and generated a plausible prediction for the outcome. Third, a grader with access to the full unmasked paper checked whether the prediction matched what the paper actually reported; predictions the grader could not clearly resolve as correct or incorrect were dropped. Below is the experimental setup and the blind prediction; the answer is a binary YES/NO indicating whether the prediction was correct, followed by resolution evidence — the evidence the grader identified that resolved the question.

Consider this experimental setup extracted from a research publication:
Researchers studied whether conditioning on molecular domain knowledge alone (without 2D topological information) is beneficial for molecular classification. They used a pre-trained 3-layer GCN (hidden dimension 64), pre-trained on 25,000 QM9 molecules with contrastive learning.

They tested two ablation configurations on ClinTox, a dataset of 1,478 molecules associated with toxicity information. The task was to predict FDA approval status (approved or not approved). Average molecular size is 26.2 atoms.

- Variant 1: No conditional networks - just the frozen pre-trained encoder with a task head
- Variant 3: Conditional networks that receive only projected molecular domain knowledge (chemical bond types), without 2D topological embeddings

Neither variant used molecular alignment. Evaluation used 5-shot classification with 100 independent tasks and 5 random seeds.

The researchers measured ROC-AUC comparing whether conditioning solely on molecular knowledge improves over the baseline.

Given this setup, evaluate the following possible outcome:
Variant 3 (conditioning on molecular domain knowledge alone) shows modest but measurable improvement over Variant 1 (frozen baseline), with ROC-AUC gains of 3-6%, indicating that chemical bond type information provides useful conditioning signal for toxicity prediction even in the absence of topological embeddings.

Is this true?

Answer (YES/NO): NO